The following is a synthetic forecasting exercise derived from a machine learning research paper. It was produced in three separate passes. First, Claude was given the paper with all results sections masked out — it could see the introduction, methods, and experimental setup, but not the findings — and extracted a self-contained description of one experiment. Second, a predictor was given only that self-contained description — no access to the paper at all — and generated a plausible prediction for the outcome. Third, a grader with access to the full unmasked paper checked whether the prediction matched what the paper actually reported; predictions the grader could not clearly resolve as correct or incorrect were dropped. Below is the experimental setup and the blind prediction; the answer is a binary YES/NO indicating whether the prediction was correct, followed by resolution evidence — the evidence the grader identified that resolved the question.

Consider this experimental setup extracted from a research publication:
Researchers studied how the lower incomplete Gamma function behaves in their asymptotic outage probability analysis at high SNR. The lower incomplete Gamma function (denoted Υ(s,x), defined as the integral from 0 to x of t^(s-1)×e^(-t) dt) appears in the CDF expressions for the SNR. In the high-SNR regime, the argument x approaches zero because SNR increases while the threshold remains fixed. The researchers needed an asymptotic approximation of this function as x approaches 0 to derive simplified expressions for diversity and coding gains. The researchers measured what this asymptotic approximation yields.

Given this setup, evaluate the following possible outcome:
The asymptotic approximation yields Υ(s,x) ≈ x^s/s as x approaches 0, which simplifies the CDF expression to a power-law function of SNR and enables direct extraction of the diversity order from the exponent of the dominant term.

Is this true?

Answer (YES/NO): YES